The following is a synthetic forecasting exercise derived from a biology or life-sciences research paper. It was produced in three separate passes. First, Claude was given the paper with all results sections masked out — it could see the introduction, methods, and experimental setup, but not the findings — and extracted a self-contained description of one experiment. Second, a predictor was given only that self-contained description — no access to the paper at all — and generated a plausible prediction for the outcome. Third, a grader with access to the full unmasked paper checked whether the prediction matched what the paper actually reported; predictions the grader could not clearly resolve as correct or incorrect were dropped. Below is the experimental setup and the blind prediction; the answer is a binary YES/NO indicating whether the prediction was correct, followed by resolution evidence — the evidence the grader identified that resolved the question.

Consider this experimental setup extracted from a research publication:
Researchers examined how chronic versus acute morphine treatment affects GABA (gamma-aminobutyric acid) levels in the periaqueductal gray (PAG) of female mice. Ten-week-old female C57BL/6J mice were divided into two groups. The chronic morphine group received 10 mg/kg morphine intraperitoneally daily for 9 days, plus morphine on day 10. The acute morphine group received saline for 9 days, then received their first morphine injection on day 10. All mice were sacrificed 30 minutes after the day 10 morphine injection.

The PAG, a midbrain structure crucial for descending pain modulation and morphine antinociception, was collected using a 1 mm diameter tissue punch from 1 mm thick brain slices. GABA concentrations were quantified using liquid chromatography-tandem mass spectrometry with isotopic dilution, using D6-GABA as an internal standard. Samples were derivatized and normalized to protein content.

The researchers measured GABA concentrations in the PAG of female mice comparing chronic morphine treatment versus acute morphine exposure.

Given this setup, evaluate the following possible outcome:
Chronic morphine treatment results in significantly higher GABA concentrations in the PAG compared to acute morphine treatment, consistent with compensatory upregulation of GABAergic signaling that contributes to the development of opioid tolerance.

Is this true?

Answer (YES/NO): NO